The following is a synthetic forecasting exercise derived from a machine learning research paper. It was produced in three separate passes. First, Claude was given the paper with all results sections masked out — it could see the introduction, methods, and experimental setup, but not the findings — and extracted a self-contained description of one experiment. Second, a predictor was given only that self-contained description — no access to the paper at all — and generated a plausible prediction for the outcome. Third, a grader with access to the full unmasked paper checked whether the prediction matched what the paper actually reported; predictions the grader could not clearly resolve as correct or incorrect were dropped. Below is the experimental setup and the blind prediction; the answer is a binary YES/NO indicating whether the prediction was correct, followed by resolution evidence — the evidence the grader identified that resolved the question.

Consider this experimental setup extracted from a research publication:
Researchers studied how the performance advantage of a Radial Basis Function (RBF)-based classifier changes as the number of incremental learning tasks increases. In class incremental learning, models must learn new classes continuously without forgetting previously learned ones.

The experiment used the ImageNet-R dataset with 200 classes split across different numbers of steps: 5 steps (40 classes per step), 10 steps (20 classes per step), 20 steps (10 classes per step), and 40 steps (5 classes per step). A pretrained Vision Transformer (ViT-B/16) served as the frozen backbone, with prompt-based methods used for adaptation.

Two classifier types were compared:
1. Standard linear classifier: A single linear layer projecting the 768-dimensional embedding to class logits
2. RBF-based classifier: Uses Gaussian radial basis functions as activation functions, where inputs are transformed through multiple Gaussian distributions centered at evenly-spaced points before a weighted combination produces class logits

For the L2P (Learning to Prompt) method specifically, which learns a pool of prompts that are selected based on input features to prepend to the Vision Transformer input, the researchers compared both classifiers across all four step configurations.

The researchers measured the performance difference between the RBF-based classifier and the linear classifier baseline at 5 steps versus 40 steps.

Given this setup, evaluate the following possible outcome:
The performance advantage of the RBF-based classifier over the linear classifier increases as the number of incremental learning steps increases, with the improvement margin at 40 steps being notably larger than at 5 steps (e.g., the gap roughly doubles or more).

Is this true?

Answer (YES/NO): YES